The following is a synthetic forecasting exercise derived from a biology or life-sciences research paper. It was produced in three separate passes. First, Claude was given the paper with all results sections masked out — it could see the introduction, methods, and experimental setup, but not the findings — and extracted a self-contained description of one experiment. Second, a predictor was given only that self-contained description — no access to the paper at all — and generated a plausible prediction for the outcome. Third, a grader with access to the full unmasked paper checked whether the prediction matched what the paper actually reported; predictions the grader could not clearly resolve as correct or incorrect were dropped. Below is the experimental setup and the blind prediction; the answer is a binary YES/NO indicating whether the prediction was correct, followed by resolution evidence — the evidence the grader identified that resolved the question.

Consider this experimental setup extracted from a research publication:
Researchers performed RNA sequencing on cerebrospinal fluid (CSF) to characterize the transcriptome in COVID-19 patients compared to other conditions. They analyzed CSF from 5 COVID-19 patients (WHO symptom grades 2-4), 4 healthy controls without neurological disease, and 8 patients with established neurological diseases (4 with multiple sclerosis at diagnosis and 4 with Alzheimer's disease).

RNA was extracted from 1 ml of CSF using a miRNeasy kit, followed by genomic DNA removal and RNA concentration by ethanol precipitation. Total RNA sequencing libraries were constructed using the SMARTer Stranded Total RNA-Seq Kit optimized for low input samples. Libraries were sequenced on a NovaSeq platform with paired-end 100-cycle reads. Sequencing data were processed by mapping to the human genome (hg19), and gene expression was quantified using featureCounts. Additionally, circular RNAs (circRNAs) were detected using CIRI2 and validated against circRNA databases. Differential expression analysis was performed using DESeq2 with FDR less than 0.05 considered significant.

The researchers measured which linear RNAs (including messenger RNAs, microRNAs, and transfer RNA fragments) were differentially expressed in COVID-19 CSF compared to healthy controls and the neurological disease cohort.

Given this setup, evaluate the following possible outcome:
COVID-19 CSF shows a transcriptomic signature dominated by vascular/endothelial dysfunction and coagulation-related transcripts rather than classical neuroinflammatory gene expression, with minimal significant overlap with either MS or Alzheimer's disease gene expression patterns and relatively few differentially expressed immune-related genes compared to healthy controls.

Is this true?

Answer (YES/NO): NO